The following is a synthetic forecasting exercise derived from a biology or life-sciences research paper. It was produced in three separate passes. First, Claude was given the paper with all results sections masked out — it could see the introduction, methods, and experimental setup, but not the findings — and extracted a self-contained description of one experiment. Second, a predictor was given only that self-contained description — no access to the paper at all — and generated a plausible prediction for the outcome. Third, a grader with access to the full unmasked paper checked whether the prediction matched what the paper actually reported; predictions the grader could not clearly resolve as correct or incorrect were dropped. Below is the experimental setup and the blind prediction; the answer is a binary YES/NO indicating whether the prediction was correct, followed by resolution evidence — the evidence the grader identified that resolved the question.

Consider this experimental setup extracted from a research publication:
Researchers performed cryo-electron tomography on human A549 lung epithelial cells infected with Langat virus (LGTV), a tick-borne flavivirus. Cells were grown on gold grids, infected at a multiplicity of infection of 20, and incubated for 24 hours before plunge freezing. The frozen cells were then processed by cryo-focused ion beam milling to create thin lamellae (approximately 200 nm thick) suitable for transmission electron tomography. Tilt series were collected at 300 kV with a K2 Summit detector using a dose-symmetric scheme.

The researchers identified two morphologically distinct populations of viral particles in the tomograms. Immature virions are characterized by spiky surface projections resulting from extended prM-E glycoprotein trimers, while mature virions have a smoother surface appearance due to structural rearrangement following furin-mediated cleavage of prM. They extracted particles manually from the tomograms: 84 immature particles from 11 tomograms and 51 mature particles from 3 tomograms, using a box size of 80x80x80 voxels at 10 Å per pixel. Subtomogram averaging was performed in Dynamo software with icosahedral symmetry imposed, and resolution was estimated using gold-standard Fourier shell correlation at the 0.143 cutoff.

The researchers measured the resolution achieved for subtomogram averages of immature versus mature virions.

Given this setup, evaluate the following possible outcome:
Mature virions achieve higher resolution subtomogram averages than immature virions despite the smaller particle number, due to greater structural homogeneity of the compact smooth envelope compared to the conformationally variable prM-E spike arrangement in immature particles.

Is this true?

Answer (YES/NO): NO